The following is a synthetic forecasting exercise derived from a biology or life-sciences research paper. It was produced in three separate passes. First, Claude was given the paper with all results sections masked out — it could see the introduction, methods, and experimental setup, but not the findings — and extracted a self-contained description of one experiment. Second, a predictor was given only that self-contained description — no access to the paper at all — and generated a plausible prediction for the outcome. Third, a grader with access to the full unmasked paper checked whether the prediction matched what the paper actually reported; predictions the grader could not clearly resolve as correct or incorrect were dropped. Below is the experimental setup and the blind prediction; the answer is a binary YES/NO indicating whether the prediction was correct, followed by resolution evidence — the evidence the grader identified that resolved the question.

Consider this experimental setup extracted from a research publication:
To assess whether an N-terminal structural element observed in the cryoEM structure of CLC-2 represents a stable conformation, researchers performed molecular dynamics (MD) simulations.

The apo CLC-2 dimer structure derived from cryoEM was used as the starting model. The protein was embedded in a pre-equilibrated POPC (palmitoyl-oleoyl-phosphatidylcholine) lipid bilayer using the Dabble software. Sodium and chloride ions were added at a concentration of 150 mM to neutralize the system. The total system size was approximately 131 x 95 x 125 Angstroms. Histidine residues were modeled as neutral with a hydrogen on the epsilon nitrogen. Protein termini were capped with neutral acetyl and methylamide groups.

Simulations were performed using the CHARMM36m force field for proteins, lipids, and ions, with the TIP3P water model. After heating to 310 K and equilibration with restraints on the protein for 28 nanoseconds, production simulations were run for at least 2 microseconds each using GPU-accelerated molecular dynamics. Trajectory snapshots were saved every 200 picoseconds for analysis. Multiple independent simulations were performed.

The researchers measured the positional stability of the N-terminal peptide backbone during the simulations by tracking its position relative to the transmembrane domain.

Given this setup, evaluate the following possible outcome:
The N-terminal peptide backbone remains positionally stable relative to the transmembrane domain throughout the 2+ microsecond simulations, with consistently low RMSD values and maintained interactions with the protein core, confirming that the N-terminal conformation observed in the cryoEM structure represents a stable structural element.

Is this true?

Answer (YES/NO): YES